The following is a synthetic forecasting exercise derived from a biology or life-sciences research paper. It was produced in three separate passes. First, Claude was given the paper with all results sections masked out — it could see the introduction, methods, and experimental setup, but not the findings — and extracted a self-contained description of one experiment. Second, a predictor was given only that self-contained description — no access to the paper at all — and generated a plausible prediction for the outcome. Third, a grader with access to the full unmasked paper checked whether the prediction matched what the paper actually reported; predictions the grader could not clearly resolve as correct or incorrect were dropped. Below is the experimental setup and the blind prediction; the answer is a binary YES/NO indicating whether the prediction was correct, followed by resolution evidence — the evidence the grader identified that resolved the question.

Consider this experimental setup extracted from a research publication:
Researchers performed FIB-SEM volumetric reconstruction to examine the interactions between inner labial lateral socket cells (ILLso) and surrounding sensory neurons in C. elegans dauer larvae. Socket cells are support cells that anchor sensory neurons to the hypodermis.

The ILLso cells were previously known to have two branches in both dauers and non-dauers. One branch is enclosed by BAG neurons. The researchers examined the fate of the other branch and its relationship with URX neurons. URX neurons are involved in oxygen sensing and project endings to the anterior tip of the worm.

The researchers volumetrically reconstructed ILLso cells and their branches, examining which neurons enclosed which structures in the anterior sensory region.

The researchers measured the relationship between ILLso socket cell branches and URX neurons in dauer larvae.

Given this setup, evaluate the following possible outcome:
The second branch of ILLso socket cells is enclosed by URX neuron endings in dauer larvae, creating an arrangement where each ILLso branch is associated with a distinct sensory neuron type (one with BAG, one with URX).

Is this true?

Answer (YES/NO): YES